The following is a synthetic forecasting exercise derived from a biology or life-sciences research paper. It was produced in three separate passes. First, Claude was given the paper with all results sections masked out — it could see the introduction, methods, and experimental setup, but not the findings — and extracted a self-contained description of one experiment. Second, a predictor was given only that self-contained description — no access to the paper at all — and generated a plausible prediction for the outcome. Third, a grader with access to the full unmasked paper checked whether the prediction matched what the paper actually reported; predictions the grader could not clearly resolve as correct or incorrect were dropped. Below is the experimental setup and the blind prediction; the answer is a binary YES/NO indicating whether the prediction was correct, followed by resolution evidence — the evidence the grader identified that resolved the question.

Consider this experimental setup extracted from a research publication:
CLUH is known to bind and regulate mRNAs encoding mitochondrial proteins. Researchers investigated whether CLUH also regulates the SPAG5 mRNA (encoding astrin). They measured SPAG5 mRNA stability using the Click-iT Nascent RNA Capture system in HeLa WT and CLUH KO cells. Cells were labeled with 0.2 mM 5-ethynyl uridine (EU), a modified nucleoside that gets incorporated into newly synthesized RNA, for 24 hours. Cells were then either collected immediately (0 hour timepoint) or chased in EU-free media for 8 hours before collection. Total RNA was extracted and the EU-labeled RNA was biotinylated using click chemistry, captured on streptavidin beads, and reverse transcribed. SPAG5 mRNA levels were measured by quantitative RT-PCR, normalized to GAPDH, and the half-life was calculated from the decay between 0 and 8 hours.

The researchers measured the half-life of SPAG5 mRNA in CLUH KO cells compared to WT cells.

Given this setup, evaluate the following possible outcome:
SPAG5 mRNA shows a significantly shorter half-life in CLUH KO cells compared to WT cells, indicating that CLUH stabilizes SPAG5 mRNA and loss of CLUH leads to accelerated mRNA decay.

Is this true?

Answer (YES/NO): YES